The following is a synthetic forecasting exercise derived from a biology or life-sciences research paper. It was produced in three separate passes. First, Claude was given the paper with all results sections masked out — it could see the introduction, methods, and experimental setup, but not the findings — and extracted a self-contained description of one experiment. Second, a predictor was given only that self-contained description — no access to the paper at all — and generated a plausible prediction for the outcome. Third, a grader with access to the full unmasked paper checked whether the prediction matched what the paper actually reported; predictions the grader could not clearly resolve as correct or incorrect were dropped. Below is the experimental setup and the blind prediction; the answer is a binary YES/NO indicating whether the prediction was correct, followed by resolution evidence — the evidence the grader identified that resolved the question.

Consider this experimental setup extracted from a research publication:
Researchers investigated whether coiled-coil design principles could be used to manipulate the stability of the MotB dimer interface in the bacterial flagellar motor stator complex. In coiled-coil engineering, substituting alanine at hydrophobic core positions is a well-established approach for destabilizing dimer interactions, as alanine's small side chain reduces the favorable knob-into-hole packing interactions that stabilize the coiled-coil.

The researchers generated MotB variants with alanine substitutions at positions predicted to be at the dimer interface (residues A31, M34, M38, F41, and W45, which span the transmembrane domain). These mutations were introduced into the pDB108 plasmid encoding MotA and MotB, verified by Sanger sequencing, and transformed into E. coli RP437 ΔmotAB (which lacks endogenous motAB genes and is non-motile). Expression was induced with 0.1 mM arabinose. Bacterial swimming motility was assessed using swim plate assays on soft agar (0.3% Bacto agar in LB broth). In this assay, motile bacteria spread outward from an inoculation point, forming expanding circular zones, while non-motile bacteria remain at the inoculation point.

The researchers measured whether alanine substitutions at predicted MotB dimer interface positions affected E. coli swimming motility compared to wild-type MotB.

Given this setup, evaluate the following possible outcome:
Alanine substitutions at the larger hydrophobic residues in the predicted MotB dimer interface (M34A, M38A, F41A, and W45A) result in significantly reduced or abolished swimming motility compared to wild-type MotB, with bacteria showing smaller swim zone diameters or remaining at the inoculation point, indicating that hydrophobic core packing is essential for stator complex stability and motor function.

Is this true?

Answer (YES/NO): NO